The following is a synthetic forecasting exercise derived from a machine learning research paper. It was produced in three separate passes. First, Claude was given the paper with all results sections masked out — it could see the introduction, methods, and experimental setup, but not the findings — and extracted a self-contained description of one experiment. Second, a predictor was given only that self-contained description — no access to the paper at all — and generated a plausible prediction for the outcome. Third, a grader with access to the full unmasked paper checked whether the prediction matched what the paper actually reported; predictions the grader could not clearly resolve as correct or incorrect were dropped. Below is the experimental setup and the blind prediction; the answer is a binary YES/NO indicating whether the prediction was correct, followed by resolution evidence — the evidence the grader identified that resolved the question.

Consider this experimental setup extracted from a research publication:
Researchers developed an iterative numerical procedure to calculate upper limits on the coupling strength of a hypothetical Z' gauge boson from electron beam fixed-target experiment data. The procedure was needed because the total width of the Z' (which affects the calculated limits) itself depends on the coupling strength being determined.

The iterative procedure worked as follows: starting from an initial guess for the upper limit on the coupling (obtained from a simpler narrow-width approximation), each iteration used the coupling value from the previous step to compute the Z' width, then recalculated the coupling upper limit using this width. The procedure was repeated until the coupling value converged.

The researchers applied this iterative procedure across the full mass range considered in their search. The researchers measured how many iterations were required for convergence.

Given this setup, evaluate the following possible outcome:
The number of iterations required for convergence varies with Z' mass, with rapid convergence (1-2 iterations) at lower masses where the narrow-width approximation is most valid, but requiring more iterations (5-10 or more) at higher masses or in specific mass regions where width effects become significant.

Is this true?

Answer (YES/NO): NO